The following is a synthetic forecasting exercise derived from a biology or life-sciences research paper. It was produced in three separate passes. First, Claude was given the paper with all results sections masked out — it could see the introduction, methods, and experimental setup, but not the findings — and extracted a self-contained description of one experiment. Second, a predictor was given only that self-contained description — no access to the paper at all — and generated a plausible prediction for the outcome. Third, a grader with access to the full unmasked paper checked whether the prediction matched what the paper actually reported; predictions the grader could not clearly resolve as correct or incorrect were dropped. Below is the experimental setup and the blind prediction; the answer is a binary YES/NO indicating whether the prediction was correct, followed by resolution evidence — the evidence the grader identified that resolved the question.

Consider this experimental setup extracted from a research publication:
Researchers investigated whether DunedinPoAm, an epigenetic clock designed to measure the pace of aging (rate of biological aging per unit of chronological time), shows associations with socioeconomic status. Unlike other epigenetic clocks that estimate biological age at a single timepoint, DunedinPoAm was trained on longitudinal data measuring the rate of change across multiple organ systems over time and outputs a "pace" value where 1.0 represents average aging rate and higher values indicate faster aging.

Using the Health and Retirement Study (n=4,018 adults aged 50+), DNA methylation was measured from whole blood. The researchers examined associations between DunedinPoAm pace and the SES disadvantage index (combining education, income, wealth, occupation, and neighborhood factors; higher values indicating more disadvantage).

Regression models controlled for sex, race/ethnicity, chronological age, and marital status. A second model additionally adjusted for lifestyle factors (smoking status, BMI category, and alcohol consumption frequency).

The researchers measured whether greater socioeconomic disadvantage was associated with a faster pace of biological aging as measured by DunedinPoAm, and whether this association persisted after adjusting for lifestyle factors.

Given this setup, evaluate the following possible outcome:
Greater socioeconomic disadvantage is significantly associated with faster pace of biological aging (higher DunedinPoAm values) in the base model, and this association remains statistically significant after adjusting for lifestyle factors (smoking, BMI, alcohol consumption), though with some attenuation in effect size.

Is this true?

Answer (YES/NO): YES